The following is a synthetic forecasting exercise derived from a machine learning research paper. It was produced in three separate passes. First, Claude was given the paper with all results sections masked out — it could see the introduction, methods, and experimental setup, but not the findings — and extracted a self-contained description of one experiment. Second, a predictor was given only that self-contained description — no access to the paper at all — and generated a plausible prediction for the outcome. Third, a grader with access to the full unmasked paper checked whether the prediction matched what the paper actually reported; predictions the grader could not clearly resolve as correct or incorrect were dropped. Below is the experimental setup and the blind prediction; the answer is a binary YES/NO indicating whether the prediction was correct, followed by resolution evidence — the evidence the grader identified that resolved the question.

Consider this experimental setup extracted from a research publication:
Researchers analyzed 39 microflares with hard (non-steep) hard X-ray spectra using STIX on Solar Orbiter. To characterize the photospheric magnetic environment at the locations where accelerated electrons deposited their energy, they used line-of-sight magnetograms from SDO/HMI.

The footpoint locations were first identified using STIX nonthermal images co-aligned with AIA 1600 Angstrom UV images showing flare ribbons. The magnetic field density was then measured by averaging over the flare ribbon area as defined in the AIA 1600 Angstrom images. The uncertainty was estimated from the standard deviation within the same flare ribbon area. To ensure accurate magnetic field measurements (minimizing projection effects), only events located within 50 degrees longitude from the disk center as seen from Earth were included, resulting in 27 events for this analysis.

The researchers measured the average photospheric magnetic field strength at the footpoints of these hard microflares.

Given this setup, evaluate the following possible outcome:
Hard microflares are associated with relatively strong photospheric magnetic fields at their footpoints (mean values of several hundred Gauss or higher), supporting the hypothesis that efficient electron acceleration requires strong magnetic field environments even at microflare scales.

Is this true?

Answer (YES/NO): YES